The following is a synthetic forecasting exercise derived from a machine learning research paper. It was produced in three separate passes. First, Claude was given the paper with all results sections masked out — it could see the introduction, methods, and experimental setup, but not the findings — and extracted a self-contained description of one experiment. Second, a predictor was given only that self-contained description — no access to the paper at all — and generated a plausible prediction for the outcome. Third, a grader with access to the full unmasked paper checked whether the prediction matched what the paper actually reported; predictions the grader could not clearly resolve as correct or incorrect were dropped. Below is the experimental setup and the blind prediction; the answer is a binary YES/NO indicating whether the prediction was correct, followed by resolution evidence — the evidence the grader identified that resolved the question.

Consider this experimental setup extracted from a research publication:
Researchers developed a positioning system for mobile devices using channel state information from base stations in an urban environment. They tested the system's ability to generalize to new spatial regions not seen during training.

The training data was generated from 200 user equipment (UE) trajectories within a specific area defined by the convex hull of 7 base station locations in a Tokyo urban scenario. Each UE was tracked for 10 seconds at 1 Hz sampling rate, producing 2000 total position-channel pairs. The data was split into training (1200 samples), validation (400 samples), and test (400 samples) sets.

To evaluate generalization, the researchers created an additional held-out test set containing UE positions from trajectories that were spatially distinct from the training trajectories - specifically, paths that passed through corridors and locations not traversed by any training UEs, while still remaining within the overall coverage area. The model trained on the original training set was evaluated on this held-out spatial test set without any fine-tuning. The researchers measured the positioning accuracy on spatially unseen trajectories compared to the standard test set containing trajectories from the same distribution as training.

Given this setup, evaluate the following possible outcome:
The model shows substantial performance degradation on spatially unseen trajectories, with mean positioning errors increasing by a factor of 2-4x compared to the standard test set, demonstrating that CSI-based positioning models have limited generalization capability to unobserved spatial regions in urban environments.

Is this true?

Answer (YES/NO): NO